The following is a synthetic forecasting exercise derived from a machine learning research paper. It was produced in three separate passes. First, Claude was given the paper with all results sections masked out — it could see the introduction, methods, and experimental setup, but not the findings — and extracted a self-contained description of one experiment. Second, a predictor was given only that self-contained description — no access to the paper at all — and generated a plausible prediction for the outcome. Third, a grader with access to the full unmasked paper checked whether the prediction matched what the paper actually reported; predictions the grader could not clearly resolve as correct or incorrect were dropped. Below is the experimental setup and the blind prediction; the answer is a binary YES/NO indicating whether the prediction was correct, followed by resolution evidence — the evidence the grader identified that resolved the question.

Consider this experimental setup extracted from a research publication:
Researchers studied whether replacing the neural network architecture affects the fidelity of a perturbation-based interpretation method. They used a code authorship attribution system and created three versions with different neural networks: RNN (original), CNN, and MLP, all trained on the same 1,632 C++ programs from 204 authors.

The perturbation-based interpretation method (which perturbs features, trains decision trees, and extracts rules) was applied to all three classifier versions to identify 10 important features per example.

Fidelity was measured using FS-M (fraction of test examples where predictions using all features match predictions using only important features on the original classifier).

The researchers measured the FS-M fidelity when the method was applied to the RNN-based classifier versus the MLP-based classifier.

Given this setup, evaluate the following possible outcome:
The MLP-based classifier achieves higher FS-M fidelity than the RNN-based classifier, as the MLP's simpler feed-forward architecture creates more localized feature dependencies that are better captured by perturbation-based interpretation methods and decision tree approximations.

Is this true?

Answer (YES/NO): NO